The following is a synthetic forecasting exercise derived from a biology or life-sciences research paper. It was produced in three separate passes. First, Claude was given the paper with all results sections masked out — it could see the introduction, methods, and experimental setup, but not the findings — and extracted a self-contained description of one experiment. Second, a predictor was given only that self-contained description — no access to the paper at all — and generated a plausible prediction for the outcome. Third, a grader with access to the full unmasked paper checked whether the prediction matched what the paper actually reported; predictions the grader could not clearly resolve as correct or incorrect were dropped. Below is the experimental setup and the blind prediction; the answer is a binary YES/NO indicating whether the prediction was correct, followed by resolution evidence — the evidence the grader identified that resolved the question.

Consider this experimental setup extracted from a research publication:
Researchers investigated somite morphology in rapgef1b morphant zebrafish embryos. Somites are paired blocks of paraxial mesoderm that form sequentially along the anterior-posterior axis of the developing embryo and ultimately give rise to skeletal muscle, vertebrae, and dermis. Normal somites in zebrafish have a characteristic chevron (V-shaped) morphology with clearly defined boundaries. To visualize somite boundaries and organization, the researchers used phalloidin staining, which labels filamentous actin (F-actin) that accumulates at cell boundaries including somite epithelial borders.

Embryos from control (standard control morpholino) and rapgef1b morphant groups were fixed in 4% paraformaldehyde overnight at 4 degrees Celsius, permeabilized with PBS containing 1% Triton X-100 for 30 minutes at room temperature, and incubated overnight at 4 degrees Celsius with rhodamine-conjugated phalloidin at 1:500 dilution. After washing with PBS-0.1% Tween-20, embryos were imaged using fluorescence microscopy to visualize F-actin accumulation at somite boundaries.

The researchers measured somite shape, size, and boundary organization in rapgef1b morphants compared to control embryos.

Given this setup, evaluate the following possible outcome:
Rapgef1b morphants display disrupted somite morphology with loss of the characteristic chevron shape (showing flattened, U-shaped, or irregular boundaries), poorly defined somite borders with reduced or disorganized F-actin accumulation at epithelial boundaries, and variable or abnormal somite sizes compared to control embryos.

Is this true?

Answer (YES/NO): YES